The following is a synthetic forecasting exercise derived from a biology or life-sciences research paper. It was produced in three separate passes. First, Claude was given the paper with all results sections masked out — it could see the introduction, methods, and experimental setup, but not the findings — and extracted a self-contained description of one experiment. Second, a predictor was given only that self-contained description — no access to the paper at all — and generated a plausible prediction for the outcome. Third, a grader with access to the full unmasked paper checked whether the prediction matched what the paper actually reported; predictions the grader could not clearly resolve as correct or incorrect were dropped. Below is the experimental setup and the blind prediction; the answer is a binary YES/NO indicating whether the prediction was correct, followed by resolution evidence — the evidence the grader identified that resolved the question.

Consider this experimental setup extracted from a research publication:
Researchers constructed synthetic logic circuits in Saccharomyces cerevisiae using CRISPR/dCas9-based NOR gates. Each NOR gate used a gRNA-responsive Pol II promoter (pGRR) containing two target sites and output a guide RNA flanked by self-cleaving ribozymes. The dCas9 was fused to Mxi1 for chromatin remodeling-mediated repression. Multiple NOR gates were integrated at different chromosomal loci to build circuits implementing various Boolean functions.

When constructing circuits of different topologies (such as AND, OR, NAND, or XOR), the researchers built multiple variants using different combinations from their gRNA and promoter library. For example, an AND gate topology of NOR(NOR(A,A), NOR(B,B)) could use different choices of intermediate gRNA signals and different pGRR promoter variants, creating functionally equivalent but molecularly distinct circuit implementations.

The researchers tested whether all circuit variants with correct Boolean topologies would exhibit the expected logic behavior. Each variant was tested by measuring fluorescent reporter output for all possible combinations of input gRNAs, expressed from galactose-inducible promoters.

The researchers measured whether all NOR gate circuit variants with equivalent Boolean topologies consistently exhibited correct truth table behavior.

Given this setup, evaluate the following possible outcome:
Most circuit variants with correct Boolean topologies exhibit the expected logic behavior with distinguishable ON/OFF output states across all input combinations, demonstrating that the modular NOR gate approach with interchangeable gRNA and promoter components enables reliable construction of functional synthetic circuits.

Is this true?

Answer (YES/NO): NO